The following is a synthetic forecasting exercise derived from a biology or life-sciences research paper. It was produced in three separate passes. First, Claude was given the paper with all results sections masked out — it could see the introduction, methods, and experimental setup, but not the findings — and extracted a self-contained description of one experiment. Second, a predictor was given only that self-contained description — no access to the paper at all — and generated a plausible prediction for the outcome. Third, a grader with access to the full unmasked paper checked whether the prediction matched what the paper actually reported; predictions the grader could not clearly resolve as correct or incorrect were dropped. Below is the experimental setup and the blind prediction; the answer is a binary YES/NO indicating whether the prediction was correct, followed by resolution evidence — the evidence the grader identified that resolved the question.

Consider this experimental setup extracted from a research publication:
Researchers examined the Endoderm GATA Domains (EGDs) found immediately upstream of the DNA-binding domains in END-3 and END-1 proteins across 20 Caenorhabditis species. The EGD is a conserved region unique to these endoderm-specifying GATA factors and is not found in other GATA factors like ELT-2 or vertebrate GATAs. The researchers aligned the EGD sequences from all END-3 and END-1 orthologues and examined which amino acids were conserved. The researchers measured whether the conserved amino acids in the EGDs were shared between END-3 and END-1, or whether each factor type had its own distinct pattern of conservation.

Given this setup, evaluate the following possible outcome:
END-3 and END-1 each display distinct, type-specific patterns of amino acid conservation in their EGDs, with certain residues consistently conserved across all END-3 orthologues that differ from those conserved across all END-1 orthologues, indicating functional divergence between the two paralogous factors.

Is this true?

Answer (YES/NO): YES